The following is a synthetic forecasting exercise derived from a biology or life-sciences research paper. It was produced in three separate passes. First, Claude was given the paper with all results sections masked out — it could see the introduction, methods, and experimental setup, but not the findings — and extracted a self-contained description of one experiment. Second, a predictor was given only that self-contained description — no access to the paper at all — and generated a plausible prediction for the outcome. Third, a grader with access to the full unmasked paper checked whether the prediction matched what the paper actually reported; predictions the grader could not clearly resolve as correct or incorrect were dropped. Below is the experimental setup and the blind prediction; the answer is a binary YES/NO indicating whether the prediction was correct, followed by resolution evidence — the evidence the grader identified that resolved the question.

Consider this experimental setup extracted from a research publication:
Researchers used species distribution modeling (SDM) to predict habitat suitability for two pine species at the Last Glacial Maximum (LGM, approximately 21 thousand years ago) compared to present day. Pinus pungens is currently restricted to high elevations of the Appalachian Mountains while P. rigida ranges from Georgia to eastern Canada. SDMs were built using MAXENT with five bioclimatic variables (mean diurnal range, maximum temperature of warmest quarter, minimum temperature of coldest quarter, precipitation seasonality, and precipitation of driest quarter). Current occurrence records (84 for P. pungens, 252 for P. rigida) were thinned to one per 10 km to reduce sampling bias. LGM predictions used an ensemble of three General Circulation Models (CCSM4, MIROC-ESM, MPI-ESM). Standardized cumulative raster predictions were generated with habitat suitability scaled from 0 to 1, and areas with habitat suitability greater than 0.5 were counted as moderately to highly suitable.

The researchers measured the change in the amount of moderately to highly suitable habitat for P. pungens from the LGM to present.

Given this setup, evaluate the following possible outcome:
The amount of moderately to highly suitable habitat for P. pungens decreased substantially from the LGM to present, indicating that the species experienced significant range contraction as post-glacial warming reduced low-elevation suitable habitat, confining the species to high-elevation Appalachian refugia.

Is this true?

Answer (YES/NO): NO